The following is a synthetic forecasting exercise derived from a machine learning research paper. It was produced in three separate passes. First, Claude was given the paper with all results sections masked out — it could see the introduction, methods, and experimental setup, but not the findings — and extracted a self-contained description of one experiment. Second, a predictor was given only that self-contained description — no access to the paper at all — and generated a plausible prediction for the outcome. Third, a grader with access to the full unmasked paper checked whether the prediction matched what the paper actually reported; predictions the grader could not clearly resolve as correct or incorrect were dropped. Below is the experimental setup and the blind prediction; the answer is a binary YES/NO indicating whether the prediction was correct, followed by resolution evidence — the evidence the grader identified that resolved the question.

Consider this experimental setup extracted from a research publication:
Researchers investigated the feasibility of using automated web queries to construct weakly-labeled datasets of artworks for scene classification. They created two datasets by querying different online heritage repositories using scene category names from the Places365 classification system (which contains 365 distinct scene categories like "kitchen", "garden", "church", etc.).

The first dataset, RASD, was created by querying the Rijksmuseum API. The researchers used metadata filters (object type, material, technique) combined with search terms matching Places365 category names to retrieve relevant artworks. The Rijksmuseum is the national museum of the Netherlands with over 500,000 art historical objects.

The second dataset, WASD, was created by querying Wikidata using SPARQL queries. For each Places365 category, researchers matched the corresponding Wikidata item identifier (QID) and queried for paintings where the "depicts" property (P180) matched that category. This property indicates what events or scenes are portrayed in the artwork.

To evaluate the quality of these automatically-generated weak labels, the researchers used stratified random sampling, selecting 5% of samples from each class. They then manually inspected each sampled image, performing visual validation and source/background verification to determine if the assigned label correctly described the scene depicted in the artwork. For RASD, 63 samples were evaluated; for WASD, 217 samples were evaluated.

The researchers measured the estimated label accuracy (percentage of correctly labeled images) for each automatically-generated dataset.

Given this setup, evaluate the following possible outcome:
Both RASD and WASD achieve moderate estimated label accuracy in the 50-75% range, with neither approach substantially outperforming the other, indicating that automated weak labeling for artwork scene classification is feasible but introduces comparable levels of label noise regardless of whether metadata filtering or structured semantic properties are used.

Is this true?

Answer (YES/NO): NO